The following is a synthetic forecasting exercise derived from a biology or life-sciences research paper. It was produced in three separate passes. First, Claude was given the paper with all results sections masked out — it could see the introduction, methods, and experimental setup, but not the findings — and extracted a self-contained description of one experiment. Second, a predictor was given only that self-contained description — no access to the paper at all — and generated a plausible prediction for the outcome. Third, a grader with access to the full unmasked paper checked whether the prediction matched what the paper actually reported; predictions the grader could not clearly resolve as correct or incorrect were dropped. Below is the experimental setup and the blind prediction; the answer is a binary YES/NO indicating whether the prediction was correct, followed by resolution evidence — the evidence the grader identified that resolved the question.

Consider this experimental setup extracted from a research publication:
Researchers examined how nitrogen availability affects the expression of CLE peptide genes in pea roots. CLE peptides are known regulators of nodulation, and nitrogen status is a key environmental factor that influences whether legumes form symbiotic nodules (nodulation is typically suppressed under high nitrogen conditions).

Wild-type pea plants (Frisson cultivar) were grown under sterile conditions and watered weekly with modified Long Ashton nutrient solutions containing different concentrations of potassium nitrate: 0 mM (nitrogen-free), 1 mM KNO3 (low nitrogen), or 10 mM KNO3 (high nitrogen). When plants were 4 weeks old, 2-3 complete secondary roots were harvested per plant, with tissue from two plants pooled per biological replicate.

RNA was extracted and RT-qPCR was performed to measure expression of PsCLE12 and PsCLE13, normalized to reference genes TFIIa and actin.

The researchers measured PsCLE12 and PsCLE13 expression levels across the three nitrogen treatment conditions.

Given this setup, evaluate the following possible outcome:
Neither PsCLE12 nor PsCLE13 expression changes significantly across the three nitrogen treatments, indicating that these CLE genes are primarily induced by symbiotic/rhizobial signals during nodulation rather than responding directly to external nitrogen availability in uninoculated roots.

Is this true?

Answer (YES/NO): NO